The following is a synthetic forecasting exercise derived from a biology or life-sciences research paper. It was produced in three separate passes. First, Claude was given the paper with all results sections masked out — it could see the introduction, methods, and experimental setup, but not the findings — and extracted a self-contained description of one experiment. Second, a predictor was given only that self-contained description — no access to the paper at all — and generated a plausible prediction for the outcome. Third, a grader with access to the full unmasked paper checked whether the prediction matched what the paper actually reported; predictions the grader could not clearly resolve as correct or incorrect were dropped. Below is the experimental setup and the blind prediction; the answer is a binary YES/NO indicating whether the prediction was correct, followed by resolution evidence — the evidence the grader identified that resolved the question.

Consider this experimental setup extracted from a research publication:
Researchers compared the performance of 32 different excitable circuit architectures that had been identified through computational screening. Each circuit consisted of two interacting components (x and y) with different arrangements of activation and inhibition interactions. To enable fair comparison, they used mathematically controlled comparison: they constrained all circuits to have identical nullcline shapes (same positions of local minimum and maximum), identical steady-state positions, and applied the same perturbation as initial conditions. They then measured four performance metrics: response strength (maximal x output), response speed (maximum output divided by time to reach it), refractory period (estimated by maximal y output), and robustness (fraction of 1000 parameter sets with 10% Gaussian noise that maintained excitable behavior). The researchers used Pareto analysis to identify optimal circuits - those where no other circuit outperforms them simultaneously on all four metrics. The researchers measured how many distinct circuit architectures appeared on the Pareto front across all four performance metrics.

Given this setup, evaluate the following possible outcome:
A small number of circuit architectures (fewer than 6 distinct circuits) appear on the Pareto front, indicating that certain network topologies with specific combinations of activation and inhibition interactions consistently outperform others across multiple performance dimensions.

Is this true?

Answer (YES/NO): YES